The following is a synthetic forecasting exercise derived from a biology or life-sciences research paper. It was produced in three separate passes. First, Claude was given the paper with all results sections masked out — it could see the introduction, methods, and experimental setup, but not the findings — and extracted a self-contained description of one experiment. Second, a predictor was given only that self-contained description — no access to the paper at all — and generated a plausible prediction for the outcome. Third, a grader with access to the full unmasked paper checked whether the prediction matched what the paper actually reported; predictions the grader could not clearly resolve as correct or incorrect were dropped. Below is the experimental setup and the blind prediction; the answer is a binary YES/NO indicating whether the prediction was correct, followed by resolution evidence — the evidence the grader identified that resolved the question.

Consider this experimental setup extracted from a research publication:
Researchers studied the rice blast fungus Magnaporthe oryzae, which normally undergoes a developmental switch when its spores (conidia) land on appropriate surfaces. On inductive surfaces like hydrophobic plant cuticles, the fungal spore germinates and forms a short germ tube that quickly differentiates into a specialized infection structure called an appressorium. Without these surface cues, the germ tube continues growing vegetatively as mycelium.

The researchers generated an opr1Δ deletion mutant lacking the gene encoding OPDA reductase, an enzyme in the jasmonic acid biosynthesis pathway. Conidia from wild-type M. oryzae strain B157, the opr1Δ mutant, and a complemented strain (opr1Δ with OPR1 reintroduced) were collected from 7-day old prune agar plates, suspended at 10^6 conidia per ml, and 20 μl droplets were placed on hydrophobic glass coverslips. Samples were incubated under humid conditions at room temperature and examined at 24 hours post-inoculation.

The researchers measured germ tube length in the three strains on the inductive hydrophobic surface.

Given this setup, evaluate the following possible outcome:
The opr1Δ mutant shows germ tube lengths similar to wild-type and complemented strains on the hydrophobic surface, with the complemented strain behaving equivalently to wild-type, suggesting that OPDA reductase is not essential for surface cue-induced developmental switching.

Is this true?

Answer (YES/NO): NO